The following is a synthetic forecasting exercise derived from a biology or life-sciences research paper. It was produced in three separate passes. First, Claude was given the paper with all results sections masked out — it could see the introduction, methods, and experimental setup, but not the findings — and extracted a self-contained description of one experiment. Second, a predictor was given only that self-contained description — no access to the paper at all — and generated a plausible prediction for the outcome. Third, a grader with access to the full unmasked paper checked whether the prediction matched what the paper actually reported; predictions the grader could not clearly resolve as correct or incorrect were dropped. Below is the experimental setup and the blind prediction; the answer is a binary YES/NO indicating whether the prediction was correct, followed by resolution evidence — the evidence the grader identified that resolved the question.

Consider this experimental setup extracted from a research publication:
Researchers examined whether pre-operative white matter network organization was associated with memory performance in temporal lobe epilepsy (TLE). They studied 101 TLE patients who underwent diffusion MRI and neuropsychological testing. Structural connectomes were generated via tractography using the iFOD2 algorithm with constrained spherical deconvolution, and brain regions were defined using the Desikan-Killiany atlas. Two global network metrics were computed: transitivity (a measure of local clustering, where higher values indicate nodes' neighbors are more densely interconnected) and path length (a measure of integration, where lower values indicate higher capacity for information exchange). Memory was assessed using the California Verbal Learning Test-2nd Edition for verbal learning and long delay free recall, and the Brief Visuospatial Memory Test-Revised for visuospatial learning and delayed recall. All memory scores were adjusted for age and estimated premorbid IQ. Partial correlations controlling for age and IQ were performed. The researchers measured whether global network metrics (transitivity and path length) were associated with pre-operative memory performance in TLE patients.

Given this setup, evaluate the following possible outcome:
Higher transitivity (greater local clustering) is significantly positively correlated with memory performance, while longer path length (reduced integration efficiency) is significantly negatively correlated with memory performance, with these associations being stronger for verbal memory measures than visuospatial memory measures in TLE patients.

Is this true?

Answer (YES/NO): NO